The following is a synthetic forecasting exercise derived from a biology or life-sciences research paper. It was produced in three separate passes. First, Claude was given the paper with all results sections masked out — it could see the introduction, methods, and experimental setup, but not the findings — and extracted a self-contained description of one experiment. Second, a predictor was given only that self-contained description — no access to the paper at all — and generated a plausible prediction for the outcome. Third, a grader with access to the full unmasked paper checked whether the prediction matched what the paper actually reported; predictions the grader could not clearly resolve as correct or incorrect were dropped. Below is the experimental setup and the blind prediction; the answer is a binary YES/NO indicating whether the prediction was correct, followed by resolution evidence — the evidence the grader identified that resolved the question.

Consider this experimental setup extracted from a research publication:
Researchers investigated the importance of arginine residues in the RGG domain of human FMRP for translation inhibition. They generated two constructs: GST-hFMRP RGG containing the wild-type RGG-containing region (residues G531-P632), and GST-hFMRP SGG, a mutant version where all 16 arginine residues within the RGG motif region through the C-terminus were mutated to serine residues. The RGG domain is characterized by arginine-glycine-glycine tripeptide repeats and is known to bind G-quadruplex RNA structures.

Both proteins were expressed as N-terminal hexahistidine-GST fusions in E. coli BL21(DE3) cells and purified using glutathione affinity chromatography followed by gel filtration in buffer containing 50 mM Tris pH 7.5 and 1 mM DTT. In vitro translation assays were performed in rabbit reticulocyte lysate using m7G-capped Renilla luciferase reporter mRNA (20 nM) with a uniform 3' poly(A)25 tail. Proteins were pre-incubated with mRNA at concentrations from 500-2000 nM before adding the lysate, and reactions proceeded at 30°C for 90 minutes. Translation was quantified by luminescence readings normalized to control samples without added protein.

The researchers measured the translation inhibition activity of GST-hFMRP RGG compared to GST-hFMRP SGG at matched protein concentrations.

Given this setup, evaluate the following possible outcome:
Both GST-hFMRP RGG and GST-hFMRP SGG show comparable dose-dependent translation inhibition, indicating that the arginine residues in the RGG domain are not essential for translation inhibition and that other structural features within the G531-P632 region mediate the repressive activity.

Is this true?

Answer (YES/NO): NO